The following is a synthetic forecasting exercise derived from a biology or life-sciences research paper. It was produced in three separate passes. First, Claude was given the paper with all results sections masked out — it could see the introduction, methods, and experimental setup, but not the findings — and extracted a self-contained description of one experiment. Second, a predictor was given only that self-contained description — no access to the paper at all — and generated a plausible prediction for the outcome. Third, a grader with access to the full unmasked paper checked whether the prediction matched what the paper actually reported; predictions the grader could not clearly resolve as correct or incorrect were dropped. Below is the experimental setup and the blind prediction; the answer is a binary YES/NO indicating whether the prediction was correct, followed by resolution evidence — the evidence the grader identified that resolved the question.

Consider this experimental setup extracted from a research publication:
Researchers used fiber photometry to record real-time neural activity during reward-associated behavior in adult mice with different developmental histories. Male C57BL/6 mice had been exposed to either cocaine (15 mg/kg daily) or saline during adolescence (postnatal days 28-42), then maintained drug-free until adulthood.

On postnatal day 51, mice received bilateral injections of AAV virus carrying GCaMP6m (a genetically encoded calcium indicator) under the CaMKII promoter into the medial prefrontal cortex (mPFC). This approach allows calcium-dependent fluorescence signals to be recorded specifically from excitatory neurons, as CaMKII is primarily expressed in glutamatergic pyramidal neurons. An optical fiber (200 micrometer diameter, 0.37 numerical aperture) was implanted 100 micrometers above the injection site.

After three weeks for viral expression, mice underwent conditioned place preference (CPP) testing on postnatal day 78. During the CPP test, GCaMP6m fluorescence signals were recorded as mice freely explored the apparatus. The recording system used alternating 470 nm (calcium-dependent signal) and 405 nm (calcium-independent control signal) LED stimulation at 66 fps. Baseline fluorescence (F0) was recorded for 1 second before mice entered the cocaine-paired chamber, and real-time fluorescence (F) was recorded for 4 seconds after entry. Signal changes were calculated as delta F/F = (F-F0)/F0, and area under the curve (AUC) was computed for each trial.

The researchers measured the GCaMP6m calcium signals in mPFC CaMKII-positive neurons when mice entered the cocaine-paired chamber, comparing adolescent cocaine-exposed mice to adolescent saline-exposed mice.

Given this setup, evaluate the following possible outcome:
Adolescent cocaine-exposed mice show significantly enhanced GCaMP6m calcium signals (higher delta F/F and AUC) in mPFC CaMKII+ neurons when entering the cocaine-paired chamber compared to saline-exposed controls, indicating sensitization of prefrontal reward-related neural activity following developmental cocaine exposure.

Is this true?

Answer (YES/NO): YES